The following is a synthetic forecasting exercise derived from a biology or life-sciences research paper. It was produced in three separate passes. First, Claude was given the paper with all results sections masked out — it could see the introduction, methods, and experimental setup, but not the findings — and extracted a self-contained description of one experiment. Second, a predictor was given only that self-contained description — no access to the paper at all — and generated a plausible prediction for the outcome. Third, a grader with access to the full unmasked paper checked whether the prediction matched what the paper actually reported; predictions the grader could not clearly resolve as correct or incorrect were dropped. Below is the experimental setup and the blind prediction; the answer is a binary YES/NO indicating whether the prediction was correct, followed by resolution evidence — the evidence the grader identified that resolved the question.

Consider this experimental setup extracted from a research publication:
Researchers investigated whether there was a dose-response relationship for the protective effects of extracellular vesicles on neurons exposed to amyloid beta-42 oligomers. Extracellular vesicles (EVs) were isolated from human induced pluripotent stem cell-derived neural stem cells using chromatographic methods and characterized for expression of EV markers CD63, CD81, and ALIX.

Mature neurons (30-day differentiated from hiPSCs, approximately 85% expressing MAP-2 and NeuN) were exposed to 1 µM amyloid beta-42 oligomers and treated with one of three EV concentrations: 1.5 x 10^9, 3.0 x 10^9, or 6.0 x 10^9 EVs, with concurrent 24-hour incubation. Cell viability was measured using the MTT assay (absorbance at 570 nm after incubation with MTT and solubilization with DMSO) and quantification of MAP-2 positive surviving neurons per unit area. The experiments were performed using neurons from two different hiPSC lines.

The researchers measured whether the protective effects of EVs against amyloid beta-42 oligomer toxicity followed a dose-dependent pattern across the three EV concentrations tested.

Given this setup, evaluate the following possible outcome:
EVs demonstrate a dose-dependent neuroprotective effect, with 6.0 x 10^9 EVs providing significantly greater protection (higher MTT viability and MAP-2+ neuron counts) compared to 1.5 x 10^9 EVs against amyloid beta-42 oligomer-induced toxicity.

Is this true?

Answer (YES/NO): NO